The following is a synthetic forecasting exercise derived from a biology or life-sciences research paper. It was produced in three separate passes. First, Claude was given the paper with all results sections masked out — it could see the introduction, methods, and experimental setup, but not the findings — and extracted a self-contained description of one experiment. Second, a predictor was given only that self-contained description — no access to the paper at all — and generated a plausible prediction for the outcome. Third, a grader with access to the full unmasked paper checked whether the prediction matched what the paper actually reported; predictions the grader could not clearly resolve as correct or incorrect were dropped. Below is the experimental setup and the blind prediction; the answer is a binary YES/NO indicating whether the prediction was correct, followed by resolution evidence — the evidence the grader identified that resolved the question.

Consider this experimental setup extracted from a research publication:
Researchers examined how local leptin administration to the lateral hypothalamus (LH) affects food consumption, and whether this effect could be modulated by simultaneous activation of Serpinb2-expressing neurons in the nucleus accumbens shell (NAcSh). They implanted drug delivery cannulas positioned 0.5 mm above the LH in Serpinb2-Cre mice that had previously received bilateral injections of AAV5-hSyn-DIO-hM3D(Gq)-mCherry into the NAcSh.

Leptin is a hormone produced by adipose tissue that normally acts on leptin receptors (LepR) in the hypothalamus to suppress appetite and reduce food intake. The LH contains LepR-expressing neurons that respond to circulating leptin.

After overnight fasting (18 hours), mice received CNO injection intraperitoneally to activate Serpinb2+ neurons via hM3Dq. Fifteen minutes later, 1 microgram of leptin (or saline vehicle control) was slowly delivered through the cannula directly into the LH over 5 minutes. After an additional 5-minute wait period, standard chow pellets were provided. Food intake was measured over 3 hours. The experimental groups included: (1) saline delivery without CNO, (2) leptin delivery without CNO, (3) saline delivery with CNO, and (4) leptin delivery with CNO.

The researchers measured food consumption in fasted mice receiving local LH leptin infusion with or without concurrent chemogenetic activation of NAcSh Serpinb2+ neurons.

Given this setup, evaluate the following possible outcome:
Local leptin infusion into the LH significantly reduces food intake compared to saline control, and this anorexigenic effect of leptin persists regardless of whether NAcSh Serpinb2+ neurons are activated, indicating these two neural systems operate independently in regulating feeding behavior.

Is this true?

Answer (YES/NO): NO